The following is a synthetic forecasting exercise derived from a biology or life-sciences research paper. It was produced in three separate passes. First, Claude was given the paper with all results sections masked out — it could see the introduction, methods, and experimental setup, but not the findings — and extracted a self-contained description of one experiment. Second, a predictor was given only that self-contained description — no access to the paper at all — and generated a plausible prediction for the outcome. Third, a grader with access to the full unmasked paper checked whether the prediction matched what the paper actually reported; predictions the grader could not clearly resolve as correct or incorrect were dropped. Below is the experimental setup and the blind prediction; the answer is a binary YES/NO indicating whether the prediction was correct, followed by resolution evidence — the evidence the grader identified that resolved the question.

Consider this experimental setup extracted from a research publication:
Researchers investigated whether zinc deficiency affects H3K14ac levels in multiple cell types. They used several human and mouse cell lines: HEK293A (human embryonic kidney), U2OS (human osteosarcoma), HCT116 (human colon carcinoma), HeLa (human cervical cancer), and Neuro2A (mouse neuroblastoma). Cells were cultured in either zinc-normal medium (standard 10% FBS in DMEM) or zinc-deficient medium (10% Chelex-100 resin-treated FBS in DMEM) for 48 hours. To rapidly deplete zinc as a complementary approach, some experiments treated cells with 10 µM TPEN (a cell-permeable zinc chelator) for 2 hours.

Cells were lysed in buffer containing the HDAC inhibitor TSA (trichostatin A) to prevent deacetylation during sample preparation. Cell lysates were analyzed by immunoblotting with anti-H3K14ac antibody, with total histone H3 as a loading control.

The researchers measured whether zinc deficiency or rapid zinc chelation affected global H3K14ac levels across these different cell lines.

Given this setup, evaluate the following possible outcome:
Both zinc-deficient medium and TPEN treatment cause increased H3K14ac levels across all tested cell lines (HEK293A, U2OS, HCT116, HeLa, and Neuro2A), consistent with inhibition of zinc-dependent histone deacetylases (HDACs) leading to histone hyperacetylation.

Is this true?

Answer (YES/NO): NO